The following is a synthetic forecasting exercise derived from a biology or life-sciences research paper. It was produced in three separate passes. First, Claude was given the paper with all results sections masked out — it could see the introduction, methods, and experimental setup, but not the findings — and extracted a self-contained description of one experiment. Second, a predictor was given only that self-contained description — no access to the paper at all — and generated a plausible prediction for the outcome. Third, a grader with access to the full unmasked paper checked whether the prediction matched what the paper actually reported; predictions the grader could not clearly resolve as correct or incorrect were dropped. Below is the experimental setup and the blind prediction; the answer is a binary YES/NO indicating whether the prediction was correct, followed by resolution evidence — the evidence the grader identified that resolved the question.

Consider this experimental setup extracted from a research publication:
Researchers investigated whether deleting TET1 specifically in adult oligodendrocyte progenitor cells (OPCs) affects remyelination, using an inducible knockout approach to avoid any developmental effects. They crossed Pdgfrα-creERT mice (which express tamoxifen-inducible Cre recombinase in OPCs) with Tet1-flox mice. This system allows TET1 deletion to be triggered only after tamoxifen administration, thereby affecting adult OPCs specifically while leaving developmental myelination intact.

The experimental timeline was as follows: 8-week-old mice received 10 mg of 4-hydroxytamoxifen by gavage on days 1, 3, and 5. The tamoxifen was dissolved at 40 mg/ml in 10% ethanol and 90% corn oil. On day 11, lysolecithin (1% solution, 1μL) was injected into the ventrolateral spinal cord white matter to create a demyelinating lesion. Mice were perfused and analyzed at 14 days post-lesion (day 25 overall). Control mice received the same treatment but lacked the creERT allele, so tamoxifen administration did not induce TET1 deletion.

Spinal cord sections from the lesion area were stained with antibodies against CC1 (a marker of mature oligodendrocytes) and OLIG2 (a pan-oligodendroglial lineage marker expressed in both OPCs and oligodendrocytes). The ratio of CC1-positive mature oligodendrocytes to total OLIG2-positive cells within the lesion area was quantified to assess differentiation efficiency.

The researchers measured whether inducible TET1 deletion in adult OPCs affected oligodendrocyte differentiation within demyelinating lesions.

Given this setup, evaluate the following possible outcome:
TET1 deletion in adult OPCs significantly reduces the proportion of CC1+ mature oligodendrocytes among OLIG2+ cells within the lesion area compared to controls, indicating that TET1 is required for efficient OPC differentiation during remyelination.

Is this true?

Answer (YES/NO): NO